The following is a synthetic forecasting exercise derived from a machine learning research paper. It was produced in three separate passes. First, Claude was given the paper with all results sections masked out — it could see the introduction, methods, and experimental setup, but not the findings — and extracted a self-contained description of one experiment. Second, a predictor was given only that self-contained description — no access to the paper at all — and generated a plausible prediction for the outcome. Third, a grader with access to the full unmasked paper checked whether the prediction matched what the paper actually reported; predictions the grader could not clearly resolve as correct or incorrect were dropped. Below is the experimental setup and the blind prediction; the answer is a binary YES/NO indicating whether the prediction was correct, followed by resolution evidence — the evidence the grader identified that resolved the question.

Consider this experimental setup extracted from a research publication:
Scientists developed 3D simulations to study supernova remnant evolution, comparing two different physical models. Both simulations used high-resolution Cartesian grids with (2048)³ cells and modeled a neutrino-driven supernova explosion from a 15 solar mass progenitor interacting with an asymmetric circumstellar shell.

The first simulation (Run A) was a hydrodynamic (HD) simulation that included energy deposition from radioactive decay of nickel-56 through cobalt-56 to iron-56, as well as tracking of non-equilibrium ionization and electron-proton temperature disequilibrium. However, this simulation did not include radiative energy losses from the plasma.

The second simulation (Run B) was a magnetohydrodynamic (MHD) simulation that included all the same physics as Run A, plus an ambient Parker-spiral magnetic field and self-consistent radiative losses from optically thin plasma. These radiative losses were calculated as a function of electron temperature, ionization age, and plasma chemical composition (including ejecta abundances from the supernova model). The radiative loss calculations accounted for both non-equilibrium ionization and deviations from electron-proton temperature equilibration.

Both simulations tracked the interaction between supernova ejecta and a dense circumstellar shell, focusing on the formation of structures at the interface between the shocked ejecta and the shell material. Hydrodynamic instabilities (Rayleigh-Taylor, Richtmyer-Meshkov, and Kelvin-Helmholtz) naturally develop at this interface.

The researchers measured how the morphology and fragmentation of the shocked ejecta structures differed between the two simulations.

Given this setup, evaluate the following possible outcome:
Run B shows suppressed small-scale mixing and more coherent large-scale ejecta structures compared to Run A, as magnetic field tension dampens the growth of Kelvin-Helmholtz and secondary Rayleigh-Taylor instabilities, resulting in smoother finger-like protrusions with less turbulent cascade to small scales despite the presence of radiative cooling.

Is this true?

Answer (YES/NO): NO